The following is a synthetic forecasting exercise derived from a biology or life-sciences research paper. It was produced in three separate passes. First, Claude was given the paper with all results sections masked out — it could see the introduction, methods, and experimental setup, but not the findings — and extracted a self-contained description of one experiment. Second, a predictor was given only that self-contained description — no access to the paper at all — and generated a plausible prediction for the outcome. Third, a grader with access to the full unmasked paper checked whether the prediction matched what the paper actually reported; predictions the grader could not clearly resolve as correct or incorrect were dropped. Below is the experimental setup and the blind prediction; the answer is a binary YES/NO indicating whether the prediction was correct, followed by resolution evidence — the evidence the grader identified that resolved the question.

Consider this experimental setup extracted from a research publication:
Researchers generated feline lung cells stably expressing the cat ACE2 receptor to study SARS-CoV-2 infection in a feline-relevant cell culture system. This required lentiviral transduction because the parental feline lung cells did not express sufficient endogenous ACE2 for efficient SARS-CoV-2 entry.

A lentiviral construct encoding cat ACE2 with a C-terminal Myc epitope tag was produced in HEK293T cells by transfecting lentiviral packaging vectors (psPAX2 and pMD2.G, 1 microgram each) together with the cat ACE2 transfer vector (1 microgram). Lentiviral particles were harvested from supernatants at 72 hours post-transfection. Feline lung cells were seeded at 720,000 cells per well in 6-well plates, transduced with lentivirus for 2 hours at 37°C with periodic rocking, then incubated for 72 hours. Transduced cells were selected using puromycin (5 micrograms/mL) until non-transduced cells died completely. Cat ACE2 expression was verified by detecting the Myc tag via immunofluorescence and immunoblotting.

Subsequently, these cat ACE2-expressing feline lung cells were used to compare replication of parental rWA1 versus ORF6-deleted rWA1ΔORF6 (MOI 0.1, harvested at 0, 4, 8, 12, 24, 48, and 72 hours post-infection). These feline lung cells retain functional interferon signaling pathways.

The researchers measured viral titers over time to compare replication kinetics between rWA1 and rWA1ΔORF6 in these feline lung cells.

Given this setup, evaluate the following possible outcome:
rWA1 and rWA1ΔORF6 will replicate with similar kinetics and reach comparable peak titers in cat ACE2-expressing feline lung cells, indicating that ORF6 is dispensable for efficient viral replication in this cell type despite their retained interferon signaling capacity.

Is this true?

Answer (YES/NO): YES